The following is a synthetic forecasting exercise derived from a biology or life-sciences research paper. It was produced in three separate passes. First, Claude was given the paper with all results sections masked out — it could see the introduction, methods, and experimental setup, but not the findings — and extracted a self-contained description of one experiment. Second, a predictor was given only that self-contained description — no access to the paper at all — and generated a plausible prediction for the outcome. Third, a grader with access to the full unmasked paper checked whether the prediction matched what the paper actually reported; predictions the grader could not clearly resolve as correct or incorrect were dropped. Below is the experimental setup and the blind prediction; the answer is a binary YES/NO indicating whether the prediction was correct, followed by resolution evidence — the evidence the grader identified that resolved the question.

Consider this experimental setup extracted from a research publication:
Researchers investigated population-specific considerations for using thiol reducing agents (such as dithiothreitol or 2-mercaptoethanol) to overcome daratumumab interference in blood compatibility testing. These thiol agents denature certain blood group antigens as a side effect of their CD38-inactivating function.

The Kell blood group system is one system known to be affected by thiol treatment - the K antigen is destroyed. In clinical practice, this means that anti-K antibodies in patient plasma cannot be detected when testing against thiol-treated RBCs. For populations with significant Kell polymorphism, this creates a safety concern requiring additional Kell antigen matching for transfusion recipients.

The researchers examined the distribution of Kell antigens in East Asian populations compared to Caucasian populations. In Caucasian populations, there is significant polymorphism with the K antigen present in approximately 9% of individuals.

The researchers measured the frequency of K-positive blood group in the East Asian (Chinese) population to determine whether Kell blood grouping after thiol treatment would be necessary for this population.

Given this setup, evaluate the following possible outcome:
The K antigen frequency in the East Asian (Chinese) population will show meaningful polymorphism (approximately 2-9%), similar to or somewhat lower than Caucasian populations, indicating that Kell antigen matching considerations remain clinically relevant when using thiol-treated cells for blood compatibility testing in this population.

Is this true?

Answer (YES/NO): NO